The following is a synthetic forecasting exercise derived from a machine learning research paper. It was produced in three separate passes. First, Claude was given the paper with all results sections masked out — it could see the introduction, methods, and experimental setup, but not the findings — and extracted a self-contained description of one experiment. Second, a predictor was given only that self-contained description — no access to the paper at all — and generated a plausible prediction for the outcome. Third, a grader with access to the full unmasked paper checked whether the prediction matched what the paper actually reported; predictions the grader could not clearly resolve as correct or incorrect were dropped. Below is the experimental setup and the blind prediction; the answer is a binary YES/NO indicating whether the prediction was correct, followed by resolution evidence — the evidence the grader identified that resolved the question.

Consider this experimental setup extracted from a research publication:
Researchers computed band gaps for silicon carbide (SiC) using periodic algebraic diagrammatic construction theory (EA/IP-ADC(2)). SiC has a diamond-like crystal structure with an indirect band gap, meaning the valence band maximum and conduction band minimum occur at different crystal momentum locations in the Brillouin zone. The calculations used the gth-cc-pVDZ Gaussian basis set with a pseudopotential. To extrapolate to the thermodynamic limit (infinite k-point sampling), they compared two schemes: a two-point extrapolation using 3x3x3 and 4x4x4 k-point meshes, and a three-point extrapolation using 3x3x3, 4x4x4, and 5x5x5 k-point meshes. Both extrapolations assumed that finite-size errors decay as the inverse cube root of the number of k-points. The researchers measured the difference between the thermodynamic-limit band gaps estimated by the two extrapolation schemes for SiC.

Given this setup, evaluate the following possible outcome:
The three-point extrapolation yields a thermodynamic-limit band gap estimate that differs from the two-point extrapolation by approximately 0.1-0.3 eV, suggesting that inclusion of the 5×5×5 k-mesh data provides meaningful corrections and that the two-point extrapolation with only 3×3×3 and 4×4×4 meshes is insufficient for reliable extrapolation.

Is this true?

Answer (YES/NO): YES